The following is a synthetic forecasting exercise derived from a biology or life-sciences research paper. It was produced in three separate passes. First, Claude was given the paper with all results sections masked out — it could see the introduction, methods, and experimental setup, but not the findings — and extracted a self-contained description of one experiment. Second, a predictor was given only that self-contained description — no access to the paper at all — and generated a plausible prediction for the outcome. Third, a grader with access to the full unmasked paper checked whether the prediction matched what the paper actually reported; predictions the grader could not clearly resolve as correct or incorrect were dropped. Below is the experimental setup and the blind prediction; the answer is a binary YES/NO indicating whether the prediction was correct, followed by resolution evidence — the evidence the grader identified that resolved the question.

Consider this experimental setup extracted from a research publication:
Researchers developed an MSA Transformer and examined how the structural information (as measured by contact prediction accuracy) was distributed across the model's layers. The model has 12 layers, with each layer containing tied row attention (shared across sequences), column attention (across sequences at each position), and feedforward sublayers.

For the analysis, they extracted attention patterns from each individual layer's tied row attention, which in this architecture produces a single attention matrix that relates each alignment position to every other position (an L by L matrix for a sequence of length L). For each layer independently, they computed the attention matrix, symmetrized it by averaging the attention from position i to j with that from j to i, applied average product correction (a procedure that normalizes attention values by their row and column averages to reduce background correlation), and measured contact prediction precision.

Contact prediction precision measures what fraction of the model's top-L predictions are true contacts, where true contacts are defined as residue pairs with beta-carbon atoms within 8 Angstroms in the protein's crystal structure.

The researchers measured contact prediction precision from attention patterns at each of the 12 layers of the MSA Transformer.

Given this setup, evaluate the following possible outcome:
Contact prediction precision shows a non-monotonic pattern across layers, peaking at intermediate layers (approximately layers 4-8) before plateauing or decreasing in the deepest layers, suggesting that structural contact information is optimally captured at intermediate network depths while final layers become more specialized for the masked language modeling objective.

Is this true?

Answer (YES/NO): NO